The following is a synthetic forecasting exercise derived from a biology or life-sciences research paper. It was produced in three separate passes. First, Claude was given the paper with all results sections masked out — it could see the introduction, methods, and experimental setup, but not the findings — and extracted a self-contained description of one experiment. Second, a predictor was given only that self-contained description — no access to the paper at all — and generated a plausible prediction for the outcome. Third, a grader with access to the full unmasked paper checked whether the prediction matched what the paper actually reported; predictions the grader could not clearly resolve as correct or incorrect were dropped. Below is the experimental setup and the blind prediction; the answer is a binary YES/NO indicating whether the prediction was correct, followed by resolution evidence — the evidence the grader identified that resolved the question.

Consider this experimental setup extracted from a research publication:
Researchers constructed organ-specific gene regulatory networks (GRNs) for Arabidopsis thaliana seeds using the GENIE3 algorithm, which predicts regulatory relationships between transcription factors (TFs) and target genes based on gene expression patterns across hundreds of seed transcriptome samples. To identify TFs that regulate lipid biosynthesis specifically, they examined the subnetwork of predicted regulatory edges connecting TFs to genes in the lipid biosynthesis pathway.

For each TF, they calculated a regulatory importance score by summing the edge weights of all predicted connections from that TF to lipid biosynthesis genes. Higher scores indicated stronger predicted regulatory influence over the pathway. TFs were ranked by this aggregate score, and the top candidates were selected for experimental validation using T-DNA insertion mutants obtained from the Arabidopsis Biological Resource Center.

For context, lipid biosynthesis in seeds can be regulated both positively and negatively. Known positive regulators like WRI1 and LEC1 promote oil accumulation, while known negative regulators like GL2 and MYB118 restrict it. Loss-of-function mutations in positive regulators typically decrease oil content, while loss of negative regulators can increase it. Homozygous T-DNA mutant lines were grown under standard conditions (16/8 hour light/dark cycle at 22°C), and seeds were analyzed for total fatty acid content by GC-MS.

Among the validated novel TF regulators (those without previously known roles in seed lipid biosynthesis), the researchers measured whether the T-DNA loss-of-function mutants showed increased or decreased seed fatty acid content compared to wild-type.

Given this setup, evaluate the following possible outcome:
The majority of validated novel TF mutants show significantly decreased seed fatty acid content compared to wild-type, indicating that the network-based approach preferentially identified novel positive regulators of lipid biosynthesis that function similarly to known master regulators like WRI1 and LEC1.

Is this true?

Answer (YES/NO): YES